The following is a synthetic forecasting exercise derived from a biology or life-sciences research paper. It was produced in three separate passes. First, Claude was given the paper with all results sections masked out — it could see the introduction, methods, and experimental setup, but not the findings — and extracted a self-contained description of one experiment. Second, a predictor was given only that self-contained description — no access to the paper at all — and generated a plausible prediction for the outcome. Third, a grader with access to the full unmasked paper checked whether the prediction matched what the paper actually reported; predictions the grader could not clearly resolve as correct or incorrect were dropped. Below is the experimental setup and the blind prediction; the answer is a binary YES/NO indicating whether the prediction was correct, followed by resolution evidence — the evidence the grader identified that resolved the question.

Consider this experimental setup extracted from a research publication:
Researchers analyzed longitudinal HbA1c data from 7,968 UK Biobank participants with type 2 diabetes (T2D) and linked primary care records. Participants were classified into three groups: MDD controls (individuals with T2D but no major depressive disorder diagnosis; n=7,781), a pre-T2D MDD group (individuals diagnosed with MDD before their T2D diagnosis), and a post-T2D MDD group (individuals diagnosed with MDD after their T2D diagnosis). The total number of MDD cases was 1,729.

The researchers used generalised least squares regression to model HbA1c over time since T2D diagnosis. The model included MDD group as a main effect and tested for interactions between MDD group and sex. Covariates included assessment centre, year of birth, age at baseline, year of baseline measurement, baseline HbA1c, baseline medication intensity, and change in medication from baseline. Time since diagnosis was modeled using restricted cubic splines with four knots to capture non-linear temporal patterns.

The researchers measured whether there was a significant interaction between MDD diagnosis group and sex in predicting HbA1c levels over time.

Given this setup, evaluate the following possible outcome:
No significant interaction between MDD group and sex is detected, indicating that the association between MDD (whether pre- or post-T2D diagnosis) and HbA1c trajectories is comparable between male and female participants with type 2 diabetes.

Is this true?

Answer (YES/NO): YES